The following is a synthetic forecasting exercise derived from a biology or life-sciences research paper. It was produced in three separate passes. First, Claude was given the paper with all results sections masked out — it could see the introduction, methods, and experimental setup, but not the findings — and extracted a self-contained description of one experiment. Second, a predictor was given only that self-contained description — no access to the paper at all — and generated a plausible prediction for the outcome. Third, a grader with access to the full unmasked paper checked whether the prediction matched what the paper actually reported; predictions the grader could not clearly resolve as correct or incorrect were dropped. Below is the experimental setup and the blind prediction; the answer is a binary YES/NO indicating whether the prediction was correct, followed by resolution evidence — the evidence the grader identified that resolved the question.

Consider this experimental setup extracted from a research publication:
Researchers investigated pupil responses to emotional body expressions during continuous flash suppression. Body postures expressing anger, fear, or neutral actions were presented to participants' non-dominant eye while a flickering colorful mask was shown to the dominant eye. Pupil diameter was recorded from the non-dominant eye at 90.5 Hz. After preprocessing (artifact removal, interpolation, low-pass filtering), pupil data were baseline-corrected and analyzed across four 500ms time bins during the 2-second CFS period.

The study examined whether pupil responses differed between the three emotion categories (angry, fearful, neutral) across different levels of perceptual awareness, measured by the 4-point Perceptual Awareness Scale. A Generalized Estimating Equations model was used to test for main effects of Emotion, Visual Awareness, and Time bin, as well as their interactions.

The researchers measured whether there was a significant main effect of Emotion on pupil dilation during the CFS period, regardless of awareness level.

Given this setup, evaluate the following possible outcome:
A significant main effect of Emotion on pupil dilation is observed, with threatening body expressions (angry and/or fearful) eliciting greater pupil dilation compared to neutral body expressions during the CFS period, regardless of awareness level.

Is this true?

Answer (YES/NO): NO